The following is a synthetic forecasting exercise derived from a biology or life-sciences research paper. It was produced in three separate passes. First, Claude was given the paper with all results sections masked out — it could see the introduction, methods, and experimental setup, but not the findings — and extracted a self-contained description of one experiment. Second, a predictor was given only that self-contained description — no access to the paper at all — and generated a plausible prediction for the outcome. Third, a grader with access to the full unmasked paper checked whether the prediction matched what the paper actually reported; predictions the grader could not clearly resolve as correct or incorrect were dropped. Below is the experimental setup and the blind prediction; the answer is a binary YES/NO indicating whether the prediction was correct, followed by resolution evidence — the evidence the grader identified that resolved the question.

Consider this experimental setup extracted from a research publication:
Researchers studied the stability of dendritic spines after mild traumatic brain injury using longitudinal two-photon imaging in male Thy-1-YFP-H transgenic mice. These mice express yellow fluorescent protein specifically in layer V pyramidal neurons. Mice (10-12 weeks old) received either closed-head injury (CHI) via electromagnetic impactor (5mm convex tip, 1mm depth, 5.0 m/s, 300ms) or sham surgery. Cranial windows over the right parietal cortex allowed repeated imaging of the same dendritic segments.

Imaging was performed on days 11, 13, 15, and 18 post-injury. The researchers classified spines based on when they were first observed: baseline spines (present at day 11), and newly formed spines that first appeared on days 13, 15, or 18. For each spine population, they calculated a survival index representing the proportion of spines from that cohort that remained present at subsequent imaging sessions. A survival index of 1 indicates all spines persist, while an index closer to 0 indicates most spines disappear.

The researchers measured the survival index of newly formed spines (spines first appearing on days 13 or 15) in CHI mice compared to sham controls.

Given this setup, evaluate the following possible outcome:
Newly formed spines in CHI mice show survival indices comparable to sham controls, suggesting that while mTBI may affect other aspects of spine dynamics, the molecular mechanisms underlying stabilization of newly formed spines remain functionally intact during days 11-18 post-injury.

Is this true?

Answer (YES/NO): NO